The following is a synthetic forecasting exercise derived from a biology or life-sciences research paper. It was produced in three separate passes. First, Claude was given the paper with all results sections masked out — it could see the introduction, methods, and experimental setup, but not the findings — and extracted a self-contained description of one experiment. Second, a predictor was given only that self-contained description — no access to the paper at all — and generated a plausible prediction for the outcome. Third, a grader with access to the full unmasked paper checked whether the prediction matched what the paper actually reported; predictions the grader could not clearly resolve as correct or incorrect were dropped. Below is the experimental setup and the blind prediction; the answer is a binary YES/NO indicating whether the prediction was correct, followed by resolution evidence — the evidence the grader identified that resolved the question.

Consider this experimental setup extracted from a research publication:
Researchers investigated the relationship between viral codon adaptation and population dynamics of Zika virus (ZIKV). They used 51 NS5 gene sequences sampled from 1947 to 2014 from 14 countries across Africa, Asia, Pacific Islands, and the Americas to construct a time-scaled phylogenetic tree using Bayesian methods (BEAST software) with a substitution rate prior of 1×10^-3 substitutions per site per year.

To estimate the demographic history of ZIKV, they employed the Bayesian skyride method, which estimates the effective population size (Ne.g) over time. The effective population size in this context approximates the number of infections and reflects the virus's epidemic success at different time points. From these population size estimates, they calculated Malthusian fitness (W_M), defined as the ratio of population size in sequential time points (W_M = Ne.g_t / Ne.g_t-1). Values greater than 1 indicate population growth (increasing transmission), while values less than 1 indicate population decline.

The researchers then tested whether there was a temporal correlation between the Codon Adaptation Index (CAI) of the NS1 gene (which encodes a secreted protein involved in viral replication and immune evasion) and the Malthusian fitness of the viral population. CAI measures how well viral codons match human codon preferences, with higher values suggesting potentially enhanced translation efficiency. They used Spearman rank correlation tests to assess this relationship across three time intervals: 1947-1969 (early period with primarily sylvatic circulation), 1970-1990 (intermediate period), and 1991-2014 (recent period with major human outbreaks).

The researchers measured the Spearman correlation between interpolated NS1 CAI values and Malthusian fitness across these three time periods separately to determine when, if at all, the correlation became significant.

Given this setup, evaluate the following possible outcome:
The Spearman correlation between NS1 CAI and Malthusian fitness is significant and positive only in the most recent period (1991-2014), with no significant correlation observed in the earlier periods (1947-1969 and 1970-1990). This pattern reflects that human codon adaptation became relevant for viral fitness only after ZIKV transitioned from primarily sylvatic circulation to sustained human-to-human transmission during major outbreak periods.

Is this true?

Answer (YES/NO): NO